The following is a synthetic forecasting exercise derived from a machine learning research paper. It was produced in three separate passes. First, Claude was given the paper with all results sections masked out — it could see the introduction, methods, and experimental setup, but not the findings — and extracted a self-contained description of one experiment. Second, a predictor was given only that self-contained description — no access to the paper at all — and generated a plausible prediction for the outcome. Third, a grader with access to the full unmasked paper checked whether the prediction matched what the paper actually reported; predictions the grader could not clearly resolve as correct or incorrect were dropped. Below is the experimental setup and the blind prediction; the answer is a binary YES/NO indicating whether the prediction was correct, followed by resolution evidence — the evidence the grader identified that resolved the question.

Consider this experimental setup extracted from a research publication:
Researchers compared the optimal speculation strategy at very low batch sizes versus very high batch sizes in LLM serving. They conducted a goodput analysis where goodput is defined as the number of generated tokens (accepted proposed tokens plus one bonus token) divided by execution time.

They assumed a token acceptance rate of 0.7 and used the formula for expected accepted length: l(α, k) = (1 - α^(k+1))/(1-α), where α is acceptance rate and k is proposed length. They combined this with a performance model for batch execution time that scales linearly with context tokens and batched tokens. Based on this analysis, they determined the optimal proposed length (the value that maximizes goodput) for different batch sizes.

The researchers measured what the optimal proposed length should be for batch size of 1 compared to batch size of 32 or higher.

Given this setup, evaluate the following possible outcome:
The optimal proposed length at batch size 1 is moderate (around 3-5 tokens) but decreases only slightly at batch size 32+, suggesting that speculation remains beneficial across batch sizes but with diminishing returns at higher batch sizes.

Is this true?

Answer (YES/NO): NO